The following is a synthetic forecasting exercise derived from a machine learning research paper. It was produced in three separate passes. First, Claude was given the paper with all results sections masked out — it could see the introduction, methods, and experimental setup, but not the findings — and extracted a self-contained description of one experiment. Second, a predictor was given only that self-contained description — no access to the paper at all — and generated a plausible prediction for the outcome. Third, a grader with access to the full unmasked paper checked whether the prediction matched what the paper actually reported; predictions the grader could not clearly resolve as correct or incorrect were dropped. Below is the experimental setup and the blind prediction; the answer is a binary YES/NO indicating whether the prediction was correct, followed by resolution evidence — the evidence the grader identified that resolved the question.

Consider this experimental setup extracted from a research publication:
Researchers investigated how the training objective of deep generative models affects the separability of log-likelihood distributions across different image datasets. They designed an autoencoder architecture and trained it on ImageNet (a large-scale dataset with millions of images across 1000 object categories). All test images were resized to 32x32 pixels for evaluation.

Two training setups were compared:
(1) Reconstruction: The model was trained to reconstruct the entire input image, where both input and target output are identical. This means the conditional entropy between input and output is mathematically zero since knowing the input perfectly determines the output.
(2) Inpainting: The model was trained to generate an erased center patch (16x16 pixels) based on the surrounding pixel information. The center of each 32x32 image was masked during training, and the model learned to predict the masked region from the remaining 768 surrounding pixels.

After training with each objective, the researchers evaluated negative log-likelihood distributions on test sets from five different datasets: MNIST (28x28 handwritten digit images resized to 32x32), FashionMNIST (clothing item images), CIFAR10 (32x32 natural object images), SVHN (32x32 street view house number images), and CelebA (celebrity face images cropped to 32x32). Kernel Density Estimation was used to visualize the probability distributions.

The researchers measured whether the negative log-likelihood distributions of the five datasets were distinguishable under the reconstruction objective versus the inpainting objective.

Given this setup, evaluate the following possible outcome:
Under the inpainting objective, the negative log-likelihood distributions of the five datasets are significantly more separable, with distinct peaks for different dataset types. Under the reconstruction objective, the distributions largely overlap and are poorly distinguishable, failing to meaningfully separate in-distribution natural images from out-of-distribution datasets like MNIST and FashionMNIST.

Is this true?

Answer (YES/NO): YES